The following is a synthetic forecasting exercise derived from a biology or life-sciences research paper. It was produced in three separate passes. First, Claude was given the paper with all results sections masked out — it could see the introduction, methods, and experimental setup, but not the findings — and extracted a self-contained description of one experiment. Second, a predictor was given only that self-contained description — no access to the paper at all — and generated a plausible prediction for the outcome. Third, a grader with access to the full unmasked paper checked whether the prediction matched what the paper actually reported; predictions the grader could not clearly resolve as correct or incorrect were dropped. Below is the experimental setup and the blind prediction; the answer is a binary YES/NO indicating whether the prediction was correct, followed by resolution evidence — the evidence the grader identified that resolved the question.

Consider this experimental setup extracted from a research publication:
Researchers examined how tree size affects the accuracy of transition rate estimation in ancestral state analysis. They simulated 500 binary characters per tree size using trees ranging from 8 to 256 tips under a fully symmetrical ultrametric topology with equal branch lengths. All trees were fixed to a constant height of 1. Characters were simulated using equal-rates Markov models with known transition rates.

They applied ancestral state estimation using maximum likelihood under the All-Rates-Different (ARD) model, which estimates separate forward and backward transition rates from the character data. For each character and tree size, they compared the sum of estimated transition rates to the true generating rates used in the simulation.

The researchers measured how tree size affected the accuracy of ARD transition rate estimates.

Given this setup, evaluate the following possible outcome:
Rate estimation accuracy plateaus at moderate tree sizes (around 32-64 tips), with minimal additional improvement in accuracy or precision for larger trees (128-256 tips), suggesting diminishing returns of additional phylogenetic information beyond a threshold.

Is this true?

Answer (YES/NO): NO